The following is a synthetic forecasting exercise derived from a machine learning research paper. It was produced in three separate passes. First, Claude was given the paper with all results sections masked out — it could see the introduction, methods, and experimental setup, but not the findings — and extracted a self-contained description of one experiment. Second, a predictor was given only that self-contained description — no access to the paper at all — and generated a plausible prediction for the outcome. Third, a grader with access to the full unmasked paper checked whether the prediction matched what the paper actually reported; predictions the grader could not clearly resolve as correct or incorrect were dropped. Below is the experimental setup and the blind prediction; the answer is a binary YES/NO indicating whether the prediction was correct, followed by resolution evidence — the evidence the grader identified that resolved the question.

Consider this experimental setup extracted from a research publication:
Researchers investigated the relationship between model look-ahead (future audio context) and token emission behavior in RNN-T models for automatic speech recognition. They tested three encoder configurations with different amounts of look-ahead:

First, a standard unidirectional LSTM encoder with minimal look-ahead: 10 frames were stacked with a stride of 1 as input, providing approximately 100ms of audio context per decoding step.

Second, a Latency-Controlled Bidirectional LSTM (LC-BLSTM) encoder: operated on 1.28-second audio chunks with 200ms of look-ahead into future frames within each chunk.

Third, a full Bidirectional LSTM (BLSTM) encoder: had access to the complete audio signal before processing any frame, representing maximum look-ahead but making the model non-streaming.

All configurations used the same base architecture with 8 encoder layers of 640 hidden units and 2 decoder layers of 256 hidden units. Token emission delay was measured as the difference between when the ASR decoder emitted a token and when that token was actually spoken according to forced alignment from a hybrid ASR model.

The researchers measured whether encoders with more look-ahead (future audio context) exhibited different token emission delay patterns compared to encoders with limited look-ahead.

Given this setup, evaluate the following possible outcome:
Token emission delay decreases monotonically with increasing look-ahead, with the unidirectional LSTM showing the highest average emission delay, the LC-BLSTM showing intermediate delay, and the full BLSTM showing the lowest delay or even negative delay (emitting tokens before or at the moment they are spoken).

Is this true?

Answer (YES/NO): YES